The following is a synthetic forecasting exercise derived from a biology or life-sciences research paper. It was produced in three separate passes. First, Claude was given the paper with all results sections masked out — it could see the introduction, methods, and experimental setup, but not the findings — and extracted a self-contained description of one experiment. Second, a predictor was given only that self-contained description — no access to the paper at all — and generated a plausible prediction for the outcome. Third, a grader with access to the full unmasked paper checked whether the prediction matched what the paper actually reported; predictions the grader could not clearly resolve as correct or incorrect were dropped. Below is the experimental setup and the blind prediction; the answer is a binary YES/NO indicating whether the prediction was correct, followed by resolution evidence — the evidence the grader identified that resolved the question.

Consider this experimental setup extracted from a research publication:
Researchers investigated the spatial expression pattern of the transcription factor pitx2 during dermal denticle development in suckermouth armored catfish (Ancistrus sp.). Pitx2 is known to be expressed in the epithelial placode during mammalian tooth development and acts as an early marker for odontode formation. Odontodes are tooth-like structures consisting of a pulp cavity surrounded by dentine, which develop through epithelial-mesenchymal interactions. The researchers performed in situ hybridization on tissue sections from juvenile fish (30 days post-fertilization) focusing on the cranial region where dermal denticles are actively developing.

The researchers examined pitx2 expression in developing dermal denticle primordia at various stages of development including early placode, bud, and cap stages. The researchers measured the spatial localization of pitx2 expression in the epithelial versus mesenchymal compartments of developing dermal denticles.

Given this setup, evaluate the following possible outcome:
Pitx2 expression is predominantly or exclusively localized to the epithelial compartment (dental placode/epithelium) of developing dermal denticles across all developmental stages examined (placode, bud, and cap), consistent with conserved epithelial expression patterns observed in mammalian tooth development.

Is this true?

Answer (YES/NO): YES